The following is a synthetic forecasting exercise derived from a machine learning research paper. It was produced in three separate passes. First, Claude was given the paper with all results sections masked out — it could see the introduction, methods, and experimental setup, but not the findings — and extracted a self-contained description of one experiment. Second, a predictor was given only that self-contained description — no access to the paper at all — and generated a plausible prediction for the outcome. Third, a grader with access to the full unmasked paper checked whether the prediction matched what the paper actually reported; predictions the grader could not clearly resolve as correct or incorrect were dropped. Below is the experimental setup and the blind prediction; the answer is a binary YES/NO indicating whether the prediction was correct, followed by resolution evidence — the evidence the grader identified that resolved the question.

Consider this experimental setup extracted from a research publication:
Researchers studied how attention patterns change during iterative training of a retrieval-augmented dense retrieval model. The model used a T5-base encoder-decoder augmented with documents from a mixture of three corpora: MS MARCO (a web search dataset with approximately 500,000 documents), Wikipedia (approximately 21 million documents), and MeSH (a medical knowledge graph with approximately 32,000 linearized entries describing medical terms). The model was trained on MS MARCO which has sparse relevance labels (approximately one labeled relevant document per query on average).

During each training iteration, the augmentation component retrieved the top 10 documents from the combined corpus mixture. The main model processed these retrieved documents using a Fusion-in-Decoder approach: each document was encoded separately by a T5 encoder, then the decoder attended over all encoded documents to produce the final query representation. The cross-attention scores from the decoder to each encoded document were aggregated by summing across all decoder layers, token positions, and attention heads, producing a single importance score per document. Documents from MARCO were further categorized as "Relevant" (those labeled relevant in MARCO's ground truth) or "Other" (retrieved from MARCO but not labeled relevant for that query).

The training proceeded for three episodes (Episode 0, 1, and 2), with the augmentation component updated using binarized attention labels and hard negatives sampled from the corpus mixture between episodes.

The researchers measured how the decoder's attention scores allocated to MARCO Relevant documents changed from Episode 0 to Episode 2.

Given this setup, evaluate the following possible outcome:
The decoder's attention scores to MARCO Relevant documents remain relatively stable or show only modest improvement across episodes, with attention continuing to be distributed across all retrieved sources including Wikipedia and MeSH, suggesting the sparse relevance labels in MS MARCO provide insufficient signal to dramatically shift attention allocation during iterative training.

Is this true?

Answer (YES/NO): NO